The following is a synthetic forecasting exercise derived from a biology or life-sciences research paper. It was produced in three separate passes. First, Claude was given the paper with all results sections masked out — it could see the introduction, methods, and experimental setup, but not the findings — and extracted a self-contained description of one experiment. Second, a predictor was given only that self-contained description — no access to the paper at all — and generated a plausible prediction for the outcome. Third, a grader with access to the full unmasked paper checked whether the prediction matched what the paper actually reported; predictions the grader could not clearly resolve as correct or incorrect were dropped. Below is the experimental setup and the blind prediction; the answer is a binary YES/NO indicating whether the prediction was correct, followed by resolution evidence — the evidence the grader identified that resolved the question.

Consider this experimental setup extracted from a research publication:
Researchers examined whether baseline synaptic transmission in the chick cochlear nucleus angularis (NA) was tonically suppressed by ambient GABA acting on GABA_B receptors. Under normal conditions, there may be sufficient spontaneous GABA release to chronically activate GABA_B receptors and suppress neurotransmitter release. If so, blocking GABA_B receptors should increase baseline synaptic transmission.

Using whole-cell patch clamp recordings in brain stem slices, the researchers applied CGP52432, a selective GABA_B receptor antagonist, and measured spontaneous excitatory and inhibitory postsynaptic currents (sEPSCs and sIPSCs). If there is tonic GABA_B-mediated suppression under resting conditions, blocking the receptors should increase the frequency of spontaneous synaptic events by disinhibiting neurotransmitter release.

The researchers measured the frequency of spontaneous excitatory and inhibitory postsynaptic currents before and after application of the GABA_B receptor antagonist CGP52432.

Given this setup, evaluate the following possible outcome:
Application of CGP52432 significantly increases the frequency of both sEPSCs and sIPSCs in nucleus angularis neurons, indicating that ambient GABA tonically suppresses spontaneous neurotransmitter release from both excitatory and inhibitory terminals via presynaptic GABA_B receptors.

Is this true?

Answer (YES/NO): NO